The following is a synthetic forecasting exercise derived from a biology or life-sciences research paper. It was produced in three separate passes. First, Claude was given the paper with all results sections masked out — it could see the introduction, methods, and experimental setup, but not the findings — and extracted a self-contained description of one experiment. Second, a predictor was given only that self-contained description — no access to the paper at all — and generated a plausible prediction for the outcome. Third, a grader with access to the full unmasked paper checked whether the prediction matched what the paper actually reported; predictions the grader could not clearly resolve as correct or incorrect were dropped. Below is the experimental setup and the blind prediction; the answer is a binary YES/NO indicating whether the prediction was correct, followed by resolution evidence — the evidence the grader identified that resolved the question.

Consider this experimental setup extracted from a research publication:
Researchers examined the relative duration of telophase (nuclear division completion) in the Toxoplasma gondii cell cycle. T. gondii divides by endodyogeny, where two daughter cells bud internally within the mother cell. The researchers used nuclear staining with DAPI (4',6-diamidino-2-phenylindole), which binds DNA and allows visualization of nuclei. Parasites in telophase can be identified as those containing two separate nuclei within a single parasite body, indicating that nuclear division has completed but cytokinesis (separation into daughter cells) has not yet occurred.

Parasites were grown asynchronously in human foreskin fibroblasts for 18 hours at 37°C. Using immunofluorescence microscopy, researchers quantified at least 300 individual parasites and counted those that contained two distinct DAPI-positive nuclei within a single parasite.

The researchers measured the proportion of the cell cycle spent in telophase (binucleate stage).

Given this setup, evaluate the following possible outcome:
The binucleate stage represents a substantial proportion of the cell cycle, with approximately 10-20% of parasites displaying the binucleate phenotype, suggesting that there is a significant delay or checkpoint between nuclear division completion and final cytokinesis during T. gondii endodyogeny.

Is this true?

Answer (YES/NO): NO